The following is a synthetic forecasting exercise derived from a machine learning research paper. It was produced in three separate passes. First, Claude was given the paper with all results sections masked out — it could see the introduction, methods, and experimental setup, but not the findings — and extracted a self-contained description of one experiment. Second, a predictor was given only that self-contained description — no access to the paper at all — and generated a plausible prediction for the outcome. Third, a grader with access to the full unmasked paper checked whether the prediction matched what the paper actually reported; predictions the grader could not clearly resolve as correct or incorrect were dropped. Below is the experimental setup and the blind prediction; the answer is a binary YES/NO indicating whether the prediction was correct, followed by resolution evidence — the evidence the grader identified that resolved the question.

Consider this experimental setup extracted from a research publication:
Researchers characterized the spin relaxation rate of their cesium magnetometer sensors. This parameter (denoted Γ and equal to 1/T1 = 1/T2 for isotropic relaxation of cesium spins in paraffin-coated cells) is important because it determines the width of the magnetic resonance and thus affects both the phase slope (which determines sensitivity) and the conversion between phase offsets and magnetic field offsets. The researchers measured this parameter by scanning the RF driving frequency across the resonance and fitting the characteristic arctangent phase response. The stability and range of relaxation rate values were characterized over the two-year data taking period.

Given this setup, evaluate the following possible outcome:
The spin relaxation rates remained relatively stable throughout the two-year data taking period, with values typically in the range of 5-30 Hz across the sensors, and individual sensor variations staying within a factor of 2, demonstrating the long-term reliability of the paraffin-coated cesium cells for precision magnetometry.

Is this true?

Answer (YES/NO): NO